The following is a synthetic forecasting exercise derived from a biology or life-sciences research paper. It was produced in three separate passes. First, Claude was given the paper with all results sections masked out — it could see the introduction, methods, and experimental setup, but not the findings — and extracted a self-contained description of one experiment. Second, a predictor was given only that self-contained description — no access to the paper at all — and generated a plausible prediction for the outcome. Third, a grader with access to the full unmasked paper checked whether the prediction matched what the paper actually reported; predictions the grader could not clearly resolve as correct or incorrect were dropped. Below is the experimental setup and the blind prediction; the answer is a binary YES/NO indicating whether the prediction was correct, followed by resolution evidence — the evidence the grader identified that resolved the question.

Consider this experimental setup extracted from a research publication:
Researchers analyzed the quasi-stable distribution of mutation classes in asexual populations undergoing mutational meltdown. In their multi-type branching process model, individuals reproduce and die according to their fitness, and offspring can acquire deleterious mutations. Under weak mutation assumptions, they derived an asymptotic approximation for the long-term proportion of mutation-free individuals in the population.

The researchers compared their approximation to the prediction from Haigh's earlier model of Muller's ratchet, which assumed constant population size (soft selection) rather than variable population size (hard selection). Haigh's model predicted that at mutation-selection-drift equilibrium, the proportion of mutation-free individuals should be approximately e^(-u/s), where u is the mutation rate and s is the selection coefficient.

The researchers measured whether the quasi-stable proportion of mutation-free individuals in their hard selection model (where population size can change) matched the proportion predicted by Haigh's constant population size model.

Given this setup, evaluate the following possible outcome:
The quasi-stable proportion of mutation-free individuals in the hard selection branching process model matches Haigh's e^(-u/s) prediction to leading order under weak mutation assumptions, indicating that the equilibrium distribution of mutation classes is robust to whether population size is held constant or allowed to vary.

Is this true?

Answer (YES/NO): YES